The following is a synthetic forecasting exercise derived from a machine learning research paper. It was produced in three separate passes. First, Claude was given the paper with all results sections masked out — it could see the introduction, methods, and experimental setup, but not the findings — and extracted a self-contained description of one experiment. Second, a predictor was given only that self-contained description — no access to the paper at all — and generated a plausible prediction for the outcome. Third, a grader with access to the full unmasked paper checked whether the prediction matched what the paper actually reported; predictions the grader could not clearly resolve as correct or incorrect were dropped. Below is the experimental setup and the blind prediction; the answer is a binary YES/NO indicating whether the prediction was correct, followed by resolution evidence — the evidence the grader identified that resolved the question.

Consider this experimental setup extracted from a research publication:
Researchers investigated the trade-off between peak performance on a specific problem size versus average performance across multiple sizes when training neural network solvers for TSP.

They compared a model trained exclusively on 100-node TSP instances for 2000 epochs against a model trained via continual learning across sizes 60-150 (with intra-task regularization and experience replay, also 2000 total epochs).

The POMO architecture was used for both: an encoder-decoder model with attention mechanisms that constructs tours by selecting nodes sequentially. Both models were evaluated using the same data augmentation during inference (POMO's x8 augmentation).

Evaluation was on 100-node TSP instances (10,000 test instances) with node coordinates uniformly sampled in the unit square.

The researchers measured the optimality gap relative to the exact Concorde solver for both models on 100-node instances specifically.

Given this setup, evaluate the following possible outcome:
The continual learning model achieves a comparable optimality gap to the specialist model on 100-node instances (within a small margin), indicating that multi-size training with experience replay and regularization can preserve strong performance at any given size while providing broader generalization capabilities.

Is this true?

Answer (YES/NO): NO